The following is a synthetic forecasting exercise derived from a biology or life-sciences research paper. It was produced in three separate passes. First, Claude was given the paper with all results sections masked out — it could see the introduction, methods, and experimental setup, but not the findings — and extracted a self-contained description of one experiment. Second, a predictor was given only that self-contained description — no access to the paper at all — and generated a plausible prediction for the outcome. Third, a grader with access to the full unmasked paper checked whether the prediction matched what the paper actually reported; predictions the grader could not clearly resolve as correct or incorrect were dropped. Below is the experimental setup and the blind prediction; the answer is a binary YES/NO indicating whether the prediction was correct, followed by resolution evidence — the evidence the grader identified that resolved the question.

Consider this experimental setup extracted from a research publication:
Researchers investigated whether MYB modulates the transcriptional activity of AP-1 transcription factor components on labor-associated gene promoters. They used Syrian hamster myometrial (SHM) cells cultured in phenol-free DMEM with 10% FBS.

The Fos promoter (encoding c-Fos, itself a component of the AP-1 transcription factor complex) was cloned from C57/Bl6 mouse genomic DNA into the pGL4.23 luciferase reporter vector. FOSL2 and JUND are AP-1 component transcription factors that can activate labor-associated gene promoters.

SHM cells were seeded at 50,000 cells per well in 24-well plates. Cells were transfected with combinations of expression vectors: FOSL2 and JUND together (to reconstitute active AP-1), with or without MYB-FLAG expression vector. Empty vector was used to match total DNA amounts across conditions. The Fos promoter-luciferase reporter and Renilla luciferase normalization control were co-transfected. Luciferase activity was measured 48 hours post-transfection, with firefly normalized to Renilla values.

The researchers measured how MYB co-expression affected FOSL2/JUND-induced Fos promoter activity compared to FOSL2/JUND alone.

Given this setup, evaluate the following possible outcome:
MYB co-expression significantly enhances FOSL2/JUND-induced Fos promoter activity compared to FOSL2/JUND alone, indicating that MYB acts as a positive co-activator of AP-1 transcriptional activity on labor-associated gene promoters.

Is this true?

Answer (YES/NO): YES